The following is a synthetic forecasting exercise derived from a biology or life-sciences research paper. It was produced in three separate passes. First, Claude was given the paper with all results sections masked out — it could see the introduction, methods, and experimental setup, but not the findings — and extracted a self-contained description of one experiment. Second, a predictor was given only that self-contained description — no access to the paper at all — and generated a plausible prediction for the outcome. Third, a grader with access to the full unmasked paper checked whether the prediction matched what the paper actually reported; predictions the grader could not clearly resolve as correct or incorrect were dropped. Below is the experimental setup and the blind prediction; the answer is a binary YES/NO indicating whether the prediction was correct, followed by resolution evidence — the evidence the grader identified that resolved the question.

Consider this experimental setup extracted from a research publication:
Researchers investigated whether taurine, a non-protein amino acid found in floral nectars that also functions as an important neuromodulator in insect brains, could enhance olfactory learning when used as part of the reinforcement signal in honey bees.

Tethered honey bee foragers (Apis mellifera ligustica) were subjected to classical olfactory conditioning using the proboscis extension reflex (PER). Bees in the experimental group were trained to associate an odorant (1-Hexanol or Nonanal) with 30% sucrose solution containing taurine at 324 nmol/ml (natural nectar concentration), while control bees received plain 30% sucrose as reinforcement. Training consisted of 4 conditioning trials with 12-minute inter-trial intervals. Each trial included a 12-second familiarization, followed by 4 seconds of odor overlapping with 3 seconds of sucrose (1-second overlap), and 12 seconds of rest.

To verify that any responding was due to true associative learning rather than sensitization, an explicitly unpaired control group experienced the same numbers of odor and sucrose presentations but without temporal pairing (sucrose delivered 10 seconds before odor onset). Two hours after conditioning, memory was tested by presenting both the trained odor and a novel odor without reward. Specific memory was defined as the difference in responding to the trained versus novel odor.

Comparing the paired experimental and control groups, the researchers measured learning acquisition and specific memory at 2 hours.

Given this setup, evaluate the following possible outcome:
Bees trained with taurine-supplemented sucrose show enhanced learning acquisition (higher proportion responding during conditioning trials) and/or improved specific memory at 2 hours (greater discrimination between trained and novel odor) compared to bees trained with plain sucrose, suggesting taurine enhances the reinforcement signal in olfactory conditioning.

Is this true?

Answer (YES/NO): NO